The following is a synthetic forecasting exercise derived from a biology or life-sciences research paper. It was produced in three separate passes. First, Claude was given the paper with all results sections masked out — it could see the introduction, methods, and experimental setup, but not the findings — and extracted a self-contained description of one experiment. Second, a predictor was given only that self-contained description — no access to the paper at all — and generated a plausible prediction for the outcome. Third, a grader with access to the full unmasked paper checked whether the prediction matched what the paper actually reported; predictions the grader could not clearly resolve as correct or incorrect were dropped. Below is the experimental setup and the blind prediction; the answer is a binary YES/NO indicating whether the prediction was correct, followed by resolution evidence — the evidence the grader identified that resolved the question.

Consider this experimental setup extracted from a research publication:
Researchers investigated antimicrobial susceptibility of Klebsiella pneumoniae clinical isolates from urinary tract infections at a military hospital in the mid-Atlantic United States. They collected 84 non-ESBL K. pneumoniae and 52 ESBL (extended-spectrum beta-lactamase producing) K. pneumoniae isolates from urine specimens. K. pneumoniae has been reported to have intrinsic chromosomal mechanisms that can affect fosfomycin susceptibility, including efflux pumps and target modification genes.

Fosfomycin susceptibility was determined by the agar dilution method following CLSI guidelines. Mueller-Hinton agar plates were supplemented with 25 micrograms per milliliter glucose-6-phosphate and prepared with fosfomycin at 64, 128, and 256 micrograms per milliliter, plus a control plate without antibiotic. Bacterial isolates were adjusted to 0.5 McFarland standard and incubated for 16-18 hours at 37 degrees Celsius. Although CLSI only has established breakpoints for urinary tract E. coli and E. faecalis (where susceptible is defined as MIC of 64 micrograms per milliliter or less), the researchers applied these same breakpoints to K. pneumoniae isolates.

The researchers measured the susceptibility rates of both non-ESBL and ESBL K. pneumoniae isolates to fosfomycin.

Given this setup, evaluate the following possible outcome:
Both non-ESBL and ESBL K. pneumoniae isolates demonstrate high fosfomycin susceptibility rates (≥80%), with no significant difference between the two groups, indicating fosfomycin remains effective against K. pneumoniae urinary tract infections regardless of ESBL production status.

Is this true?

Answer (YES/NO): NO